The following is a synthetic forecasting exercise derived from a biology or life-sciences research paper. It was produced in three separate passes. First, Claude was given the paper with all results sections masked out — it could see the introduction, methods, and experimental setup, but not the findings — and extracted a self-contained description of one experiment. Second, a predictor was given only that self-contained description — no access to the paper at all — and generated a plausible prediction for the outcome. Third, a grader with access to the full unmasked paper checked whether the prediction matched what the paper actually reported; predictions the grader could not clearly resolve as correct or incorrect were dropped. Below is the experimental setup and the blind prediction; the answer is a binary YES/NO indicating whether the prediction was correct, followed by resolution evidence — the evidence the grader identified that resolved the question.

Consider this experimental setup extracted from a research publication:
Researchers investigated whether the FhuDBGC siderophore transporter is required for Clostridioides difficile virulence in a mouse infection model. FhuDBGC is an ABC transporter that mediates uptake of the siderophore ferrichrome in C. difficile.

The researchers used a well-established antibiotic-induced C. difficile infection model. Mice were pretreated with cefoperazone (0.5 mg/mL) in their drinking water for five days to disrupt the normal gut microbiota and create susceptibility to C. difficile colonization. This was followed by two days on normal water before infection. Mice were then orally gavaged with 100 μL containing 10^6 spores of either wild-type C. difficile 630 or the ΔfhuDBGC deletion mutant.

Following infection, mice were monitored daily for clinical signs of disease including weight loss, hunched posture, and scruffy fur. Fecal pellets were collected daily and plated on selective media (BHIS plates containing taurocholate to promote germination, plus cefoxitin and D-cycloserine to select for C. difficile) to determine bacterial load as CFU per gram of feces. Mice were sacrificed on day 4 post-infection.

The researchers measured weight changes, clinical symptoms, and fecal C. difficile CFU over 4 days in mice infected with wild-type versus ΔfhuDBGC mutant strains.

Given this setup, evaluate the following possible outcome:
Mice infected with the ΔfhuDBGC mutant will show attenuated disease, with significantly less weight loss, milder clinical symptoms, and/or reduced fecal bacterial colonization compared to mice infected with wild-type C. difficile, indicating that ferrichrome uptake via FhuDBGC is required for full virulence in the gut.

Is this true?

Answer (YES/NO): NO